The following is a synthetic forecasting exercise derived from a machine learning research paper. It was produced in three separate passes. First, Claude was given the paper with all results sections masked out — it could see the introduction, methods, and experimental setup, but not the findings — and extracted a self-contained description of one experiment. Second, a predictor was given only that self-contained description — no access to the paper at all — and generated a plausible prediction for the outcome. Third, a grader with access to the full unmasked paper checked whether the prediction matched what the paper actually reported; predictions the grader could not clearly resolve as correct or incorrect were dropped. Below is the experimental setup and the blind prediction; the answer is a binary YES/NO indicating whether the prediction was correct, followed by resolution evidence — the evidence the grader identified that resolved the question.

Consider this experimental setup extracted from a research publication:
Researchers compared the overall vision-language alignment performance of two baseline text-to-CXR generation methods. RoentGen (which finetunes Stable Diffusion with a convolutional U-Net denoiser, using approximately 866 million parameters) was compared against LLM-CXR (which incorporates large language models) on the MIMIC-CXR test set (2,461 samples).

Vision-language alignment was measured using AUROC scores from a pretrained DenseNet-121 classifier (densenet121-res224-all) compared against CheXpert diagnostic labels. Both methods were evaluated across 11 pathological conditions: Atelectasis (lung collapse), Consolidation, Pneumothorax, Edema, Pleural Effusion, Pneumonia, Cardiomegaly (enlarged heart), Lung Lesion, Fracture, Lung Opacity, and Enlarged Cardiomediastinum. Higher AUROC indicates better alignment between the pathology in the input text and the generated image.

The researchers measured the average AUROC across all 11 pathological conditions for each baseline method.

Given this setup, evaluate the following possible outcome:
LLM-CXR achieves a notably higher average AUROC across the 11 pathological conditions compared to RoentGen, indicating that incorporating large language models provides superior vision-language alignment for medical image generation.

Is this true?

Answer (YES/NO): YES